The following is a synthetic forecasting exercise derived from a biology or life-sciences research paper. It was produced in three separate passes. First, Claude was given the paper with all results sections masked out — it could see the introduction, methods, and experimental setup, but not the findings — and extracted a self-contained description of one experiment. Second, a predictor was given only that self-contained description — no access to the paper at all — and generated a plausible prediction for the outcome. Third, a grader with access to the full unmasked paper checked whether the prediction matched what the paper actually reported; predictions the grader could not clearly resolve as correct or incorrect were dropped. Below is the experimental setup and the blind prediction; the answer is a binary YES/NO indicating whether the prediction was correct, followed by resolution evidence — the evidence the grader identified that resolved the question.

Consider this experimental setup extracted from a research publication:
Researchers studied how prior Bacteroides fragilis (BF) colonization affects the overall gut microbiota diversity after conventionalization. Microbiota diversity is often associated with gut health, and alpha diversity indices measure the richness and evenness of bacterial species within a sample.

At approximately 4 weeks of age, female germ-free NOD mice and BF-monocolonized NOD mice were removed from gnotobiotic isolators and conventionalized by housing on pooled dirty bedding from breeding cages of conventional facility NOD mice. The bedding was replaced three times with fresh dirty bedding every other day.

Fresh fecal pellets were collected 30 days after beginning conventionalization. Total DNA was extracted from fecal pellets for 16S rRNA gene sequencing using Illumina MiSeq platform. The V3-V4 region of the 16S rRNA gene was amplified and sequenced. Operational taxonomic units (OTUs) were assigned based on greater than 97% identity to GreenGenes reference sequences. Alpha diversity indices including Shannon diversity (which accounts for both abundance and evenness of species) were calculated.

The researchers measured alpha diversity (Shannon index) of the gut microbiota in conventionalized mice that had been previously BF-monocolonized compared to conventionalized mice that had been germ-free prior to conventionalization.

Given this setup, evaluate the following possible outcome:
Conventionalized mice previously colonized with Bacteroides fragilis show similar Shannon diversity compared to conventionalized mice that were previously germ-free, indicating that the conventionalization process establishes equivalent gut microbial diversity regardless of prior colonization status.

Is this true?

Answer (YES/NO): NO